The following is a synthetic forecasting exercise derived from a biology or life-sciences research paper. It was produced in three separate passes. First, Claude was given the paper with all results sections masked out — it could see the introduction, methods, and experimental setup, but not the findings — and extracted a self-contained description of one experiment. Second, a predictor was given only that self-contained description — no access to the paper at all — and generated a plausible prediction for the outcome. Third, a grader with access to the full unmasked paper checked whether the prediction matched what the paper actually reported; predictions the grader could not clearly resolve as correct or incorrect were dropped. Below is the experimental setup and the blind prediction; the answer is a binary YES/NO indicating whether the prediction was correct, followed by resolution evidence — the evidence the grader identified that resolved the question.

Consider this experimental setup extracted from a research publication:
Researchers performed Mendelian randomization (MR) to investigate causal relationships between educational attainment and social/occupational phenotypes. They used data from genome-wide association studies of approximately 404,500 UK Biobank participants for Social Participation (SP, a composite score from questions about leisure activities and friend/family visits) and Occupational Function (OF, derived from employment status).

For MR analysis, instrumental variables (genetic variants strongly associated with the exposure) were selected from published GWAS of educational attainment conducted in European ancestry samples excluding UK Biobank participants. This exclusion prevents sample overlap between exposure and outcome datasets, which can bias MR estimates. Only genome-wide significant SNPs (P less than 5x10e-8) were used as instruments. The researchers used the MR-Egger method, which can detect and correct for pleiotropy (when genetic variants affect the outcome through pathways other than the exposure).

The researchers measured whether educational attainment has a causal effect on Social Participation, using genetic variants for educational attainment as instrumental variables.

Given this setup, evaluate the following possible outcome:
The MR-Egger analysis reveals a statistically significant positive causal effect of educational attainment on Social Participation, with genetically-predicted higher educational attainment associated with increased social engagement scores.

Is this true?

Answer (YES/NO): NO